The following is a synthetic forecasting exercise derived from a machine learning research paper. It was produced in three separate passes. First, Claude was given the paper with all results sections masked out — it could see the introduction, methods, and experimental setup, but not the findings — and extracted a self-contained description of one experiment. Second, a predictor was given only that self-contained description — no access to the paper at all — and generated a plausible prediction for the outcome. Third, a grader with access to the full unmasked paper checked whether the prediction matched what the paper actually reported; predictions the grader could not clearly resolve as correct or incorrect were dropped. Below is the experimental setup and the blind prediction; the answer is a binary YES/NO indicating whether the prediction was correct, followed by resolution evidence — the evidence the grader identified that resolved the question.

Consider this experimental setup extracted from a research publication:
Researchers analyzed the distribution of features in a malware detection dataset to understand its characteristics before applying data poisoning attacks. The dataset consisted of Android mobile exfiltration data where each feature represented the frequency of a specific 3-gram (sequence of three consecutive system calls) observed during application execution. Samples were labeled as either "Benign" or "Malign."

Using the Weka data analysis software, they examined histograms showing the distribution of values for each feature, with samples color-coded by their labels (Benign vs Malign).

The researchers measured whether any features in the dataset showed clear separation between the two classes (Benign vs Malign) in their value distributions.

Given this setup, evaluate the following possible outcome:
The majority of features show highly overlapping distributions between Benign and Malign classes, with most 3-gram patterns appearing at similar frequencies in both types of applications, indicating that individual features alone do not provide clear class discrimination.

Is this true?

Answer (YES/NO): YES